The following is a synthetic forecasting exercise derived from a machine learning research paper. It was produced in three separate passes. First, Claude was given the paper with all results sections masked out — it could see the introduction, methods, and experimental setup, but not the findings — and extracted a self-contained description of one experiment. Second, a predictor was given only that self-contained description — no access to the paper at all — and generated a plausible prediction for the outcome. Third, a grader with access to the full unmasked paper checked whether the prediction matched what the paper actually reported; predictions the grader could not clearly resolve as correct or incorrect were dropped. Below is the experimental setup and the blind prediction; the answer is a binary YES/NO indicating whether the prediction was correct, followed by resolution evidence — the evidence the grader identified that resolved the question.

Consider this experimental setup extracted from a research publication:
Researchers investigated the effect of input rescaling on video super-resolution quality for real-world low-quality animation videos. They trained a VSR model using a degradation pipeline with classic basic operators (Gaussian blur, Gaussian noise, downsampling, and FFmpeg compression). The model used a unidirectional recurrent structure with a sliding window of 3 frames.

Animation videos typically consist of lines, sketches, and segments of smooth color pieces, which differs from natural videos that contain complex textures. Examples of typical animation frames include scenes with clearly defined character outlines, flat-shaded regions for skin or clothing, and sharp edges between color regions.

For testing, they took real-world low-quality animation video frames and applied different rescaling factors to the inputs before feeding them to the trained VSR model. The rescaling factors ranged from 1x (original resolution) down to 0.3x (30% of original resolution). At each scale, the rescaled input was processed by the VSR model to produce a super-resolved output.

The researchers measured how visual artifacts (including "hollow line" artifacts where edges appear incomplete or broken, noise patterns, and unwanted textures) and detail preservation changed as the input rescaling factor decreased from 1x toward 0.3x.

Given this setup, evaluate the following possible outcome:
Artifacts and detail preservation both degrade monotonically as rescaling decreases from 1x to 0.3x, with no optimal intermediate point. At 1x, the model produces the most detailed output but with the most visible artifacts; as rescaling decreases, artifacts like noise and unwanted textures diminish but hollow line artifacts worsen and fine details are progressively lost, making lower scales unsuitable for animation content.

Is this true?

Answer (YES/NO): NO